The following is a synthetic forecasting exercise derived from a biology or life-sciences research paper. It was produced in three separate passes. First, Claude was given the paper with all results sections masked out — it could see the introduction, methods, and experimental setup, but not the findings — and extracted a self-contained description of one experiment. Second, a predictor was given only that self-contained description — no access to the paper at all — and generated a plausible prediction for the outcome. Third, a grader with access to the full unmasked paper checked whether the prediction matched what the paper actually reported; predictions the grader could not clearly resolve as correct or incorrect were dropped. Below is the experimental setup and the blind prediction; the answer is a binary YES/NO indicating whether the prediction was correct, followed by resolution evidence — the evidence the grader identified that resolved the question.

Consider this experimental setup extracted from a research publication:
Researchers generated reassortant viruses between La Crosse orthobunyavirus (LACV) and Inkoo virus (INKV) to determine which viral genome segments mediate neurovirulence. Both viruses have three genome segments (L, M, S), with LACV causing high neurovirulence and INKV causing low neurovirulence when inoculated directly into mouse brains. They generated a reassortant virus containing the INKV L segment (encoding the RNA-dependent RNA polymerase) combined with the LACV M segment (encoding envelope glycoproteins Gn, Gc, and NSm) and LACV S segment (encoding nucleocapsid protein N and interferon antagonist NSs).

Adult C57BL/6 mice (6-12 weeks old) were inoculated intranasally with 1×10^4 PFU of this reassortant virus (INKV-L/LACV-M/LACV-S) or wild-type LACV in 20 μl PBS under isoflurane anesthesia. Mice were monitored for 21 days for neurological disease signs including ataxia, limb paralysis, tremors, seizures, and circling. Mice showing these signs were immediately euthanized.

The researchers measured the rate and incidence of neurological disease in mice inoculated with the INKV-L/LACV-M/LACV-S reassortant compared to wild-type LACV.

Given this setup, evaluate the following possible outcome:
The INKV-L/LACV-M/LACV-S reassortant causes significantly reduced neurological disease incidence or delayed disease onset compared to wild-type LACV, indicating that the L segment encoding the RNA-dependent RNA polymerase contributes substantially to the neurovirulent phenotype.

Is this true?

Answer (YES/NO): NO